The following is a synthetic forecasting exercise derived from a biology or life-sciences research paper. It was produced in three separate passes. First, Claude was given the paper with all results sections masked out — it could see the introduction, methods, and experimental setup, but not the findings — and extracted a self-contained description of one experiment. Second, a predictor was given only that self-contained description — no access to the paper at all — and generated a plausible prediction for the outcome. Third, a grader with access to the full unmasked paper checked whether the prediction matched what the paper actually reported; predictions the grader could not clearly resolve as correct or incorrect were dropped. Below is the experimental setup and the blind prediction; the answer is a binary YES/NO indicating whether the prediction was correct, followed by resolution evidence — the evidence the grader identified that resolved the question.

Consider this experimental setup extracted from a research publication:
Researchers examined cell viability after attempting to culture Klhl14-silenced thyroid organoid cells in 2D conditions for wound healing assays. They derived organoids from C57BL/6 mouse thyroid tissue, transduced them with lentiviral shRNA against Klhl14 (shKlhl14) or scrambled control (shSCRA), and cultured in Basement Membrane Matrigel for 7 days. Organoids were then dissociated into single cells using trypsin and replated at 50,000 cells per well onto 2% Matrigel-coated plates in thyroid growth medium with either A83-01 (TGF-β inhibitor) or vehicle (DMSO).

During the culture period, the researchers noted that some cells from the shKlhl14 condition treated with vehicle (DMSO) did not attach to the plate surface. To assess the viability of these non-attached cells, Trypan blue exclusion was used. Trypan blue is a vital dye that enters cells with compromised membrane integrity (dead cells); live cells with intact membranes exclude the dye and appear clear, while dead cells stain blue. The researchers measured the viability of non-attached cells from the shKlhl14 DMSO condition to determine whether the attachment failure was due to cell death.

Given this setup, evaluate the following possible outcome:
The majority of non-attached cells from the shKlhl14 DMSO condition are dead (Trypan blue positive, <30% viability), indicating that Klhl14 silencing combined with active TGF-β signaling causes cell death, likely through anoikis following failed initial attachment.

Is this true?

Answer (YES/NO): NO